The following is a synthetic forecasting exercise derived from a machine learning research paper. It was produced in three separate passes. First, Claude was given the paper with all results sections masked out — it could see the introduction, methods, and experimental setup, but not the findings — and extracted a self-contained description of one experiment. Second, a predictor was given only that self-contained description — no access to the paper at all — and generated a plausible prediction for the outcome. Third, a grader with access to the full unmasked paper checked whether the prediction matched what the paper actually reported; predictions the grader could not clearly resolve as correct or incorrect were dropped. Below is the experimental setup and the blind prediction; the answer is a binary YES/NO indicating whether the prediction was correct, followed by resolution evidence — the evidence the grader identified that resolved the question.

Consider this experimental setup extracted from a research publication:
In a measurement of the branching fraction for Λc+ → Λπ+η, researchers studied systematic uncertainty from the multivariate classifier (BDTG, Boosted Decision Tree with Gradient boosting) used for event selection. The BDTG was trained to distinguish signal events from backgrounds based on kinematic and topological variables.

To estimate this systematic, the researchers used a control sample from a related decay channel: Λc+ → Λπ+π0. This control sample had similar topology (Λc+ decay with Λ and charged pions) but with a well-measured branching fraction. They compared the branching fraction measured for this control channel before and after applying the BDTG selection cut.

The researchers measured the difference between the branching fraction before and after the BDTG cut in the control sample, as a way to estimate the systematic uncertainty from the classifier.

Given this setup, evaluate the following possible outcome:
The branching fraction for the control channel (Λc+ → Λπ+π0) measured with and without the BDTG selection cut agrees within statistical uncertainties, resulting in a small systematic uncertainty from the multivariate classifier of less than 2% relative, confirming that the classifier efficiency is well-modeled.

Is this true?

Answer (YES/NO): NO